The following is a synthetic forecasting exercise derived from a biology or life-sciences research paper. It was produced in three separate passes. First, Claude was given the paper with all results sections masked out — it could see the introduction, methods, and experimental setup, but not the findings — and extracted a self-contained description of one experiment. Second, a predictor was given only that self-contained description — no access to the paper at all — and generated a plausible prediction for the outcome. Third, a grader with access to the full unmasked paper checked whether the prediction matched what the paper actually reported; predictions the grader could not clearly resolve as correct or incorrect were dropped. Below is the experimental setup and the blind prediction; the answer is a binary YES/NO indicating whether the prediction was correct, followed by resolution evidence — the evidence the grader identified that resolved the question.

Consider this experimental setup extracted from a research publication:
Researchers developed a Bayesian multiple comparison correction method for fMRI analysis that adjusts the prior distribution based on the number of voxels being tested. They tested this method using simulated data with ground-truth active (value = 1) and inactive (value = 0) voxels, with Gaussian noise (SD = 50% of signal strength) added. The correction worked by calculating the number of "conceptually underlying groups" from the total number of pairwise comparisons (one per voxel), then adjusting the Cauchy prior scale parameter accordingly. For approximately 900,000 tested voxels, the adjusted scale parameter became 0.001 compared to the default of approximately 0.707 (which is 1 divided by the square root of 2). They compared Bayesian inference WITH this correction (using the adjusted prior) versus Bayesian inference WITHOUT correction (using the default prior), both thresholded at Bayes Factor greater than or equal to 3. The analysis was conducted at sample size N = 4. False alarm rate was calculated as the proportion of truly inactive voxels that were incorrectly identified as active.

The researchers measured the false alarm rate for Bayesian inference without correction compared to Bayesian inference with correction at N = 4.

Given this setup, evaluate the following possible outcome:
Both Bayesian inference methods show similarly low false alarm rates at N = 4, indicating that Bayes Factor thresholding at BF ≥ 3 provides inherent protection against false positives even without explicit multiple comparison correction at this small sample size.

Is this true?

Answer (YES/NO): NO